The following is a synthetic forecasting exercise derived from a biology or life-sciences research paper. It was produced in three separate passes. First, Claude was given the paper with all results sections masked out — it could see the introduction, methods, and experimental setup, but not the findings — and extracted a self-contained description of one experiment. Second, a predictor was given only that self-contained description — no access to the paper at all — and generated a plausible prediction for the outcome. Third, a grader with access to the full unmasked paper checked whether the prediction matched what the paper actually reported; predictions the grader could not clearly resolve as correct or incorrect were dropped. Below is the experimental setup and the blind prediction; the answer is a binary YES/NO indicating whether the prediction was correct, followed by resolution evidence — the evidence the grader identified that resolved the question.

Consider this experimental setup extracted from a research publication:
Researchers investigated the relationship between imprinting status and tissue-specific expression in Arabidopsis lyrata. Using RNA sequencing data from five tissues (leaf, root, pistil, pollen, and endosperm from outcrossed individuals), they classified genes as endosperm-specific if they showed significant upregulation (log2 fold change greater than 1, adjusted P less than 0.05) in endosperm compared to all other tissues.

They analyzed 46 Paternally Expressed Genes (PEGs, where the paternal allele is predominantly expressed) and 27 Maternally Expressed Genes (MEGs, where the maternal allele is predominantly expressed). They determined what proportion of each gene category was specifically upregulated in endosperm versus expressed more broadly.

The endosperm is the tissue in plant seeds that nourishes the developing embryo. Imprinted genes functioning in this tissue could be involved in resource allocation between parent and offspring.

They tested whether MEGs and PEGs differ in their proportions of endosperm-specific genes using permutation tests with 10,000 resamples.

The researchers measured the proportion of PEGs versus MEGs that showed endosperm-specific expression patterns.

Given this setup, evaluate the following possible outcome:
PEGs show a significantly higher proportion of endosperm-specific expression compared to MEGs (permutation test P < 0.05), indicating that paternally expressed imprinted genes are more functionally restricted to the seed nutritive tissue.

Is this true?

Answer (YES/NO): NO